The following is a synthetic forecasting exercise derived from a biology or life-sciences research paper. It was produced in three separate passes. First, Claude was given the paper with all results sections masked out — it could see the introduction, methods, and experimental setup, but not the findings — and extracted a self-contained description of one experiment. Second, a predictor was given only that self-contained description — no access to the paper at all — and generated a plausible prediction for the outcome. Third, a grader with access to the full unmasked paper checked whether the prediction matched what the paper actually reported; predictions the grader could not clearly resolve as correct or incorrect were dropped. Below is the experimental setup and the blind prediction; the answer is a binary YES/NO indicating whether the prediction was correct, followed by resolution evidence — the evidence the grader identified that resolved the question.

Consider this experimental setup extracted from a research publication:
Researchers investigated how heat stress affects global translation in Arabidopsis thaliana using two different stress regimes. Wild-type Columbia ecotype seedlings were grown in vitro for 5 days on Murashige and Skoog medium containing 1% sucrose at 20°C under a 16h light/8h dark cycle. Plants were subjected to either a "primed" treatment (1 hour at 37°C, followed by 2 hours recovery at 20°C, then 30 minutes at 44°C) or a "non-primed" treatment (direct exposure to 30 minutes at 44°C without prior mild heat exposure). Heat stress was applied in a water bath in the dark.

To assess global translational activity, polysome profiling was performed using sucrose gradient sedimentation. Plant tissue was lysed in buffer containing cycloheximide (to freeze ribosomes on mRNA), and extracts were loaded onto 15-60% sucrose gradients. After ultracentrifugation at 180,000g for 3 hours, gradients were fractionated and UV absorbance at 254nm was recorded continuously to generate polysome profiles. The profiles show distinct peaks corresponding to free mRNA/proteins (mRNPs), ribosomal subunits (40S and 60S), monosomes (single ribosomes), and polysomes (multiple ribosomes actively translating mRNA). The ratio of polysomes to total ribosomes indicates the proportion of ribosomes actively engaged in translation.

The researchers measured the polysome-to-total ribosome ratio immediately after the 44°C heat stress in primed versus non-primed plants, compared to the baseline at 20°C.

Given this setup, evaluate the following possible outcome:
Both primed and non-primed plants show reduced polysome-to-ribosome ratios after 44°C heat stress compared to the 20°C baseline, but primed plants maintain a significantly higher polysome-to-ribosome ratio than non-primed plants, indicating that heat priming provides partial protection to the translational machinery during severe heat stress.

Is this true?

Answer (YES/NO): YES